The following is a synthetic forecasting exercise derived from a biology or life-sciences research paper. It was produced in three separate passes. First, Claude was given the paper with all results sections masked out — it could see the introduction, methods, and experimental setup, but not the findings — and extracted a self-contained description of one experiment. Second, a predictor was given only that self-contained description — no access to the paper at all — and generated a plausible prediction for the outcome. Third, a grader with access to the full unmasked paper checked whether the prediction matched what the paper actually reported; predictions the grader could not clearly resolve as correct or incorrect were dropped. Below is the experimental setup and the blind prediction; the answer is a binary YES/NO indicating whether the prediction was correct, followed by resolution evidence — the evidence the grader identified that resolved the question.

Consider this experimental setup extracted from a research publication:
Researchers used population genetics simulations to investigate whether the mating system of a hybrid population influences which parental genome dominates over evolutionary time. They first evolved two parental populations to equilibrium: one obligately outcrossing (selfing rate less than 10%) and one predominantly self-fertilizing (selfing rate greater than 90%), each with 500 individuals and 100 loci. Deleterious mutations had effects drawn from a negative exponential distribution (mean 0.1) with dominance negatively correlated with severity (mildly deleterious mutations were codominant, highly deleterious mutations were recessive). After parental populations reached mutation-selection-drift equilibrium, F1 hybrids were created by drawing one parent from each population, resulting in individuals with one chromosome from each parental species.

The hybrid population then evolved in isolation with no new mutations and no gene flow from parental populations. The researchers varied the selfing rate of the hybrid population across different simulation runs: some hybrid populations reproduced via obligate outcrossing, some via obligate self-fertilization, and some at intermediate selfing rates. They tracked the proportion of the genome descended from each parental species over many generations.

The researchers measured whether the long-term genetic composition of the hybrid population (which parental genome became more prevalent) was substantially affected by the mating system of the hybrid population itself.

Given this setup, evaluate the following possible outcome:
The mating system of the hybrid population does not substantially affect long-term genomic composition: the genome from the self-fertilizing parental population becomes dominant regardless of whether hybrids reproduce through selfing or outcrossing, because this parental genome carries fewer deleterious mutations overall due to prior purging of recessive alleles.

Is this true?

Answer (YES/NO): NO